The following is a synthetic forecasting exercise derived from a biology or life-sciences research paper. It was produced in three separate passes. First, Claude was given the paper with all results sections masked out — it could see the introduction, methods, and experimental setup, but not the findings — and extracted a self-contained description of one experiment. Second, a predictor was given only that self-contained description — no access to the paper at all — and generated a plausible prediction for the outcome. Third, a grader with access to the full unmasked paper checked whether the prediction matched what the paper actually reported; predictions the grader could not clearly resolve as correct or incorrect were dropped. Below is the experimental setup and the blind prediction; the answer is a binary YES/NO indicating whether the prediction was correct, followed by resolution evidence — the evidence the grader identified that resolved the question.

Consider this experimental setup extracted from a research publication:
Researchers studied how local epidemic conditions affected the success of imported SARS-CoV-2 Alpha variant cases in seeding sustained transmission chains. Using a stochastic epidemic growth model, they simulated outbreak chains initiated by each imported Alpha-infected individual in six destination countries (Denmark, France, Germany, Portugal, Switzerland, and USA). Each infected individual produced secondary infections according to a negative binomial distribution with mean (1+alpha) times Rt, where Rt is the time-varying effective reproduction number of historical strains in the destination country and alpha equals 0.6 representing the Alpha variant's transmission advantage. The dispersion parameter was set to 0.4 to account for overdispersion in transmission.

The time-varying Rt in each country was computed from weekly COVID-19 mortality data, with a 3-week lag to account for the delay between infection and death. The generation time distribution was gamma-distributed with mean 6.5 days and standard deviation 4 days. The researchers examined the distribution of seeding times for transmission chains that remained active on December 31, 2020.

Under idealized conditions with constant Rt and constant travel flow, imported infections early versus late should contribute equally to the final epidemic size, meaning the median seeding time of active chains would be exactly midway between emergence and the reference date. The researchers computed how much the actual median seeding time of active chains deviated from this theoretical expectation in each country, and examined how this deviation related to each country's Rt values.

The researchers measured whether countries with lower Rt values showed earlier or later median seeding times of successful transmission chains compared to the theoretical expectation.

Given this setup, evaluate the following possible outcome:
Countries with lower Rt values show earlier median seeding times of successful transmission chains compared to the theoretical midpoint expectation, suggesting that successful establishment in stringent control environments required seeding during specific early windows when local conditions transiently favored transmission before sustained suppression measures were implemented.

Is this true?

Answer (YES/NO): NO